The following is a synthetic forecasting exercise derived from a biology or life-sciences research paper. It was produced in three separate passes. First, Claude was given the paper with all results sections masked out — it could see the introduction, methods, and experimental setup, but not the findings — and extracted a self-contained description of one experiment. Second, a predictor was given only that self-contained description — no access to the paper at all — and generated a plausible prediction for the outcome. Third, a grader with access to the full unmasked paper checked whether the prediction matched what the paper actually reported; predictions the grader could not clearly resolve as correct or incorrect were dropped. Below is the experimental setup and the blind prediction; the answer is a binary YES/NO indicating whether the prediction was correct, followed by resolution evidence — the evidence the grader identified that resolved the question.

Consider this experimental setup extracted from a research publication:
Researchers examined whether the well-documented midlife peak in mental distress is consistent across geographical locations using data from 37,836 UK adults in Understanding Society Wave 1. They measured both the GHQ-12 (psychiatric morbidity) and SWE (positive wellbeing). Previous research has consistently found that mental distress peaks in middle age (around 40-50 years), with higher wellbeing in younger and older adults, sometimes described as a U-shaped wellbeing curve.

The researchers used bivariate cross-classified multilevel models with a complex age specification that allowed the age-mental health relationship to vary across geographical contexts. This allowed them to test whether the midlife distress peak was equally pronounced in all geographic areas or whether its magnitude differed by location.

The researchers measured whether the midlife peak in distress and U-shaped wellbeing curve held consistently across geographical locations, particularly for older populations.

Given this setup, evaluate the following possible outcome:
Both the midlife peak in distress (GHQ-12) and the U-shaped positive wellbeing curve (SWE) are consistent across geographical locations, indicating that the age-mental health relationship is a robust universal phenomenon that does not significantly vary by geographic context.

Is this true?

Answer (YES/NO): NO